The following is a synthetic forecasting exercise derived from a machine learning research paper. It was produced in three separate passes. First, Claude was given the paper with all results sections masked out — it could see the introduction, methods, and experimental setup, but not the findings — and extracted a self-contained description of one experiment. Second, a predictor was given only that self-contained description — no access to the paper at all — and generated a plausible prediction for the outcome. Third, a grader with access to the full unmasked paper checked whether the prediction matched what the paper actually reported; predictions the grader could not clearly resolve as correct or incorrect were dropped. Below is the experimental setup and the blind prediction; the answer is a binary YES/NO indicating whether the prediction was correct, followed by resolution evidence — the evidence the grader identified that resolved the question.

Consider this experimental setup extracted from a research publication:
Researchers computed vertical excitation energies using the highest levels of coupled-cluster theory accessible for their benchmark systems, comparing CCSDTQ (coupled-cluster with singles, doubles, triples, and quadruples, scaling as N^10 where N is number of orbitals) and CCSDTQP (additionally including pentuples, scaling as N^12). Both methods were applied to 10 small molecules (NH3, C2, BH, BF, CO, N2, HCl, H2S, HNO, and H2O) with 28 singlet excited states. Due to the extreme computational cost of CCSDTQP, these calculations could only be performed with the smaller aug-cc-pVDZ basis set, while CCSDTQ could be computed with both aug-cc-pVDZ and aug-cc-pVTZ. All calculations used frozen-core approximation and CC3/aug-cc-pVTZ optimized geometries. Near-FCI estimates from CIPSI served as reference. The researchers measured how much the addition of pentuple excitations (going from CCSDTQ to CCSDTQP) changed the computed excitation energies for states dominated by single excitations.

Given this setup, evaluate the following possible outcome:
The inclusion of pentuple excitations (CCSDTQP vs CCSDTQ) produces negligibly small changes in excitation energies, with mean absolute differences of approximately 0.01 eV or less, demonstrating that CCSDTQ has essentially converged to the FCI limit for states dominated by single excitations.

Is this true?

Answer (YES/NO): YES